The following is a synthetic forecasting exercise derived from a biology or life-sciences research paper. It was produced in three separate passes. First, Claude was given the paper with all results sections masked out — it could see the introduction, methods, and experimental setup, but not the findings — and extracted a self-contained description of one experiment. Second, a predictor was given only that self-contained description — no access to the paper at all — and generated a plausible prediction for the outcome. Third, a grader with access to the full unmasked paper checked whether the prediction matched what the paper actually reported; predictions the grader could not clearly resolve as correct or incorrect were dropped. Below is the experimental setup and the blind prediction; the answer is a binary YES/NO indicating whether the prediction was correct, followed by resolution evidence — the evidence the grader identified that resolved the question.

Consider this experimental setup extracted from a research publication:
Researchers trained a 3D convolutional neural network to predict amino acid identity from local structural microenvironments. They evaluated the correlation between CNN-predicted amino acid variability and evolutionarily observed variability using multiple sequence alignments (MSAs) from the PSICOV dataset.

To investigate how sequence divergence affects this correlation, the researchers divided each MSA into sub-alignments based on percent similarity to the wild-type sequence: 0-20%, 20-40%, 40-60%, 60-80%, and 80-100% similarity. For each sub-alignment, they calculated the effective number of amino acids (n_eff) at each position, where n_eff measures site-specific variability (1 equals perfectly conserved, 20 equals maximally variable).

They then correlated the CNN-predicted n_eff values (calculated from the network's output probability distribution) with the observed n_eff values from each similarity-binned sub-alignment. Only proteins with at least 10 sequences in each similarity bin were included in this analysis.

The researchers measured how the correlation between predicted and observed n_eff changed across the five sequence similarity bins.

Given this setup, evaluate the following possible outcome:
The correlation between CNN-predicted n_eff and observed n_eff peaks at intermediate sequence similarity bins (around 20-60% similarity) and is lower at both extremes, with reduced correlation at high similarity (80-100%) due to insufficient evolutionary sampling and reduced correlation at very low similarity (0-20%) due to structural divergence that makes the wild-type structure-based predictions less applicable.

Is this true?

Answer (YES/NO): NO